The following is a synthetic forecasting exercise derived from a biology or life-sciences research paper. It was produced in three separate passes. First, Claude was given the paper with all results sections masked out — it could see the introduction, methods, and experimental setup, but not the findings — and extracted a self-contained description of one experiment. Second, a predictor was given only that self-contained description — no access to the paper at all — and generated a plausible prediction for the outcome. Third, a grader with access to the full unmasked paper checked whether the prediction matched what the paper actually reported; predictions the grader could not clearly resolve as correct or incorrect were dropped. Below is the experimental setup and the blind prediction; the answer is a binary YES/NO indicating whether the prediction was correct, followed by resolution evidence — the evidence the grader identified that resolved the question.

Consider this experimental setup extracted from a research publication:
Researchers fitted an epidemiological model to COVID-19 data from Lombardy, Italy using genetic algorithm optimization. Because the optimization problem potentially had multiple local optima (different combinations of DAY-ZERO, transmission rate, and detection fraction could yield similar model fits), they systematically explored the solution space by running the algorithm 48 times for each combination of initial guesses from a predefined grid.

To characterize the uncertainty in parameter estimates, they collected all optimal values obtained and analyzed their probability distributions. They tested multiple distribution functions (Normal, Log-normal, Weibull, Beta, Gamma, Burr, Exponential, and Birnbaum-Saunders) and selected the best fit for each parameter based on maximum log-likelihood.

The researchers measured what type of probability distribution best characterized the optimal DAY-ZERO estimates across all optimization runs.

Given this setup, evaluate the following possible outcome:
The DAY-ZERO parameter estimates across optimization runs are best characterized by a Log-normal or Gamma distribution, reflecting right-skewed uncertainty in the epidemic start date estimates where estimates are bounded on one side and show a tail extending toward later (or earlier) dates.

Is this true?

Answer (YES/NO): NO